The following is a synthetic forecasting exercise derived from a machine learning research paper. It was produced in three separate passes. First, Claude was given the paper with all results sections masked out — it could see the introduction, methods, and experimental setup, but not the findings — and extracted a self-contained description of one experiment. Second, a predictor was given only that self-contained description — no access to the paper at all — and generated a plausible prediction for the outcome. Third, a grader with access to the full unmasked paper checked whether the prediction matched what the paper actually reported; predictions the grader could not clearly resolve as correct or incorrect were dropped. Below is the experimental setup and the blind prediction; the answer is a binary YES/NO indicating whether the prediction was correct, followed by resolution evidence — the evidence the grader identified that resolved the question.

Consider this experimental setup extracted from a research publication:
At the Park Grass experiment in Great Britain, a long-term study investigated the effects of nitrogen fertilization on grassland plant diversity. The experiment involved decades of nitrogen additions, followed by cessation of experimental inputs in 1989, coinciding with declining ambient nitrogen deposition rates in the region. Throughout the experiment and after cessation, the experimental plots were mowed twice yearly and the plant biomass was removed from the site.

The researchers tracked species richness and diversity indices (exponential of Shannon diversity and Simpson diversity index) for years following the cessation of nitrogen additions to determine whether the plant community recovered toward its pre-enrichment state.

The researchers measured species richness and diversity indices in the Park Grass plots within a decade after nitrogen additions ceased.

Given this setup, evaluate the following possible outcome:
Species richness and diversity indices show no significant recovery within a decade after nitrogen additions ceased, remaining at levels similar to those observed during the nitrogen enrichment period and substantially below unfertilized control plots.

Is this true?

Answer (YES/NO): NO